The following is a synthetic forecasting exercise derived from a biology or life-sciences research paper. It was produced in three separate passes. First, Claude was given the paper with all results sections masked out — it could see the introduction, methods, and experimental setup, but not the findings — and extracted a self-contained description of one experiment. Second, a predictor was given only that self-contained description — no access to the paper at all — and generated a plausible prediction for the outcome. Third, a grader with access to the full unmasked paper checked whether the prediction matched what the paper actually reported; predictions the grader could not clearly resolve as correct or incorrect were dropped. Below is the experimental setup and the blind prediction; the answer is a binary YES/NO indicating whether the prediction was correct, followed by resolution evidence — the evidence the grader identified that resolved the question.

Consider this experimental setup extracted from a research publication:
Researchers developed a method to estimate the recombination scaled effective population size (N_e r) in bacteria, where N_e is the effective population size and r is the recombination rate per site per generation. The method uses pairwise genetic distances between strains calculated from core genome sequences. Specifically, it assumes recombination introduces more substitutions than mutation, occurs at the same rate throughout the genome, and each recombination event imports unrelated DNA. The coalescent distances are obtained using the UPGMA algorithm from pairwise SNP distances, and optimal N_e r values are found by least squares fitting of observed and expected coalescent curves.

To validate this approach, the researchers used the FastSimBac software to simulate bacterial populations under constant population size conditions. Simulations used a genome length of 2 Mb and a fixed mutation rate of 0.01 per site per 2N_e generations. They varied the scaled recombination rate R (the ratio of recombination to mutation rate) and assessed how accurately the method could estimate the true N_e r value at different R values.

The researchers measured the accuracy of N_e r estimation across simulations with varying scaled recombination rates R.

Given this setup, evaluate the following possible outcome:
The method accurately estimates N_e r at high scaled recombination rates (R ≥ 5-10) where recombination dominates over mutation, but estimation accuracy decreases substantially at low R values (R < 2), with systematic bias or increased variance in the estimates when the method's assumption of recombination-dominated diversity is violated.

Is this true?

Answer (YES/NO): YES